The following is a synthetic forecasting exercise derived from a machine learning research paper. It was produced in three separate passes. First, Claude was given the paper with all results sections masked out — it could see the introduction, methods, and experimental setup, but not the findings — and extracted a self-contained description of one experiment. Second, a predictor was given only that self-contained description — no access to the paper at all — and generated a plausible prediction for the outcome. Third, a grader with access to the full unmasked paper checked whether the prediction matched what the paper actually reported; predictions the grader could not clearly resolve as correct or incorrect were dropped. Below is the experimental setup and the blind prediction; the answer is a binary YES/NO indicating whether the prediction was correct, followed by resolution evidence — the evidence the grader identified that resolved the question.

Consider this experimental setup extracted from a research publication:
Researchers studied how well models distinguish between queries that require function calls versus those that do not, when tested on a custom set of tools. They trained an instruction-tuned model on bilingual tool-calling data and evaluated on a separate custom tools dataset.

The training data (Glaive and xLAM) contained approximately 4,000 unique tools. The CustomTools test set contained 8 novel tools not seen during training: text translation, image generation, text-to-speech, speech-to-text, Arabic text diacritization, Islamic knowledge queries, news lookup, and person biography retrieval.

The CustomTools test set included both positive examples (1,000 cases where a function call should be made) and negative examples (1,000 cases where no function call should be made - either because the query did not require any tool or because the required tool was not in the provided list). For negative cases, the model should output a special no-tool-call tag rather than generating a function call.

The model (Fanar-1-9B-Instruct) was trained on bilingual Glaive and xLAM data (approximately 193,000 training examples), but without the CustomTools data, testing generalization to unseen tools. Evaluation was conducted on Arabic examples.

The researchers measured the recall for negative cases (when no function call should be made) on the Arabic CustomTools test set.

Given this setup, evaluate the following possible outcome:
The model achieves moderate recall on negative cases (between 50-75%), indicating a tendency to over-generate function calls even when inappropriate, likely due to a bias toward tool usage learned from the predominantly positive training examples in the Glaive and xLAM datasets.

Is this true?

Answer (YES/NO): NO